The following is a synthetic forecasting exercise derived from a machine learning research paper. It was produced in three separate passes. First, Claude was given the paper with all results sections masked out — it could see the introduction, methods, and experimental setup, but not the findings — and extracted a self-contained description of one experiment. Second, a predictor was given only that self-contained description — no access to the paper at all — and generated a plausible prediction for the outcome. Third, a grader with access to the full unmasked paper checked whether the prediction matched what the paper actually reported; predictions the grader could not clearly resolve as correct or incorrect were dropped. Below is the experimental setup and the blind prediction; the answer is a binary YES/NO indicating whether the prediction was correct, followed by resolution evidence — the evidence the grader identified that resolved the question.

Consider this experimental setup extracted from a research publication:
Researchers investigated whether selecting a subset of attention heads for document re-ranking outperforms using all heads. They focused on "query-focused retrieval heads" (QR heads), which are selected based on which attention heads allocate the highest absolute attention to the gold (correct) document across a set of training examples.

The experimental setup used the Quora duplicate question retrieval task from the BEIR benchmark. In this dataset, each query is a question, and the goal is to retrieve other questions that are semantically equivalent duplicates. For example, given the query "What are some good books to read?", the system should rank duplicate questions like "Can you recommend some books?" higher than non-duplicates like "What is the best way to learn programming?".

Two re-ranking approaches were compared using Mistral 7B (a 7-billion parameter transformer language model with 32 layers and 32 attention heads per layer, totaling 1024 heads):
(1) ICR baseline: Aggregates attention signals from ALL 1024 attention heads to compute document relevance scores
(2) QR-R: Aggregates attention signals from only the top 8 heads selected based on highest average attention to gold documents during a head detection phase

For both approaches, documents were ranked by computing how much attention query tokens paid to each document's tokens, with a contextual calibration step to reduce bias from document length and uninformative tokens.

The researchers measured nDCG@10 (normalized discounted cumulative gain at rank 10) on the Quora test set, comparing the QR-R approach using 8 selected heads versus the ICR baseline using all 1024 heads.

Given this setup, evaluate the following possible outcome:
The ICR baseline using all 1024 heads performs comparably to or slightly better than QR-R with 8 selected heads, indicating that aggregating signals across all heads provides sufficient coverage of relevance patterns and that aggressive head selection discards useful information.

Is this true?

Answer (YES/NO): NO